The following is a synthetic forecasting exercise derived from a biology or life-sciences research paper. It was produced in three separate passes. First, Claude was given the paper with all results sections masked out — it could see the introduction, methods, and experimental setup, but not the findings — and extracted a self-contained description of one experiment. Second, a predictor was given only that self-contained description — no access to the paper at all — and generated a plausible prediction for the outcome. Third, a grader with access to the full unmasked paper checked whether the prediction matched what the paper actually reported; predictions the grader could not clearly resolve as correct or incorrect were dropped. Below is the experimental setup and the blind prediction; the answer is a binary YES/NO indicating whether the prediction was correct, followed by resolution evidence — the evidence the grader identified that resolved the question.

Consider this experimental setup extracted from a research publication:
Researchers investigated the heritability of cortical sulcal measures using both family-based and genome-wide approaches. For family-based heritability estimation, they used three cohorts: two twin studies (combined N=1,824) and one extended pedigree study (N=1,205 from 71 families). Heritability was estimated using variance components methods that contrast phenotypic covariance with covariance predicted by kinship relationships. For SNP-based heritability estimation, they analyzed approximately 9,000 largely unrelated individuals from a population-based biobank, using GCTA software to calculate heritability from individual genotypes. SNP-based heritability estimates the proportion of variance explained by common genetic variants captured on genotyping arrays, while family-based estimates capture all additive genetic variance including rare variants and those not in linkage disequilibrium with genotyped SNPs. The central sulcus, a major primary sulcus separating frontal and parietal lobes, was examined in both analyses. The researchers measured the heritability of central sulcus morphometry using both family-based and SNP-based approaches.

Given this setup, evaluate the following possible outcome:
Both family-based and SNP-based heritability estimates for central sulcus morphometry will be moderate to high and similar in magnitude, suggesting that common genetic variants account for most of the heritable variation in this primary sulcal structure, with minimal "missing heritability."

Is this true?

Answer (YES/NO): NO